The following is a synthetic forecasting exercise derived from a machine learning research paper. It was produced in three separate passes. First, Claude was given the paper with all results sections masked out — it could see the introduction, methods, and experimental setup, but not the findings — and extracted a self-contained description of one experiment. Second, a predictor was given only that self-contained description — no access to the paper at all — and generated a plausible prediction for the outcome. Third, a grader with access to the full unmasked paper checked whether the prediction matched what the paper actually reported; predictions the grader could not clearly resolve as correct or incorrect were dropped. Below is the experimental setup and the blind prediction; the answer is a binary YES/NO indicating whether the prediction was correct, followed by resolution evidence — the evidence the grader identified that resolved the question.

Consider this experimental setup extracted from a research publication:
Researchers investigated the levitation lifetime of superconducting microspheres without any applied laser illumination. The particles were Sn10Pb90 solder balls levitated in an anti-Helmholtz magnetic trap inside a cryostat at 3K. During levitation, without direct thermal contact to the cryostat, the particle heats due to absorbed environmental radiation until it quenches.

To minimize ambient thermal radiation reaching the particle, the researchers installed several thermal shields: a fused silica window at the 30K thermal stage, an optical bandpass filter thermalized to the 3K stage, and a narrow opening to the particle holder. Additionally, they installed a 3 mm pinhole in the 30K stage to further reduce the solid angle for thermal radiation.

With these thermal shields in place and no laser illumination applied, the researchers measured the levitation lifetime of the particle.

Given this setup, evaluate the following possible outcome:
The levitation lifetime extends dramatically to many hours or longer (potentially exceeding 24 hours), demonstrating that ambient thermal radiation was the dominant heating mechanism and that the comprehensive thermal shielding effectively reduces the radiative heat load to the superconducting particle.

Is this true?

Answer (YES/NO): NO